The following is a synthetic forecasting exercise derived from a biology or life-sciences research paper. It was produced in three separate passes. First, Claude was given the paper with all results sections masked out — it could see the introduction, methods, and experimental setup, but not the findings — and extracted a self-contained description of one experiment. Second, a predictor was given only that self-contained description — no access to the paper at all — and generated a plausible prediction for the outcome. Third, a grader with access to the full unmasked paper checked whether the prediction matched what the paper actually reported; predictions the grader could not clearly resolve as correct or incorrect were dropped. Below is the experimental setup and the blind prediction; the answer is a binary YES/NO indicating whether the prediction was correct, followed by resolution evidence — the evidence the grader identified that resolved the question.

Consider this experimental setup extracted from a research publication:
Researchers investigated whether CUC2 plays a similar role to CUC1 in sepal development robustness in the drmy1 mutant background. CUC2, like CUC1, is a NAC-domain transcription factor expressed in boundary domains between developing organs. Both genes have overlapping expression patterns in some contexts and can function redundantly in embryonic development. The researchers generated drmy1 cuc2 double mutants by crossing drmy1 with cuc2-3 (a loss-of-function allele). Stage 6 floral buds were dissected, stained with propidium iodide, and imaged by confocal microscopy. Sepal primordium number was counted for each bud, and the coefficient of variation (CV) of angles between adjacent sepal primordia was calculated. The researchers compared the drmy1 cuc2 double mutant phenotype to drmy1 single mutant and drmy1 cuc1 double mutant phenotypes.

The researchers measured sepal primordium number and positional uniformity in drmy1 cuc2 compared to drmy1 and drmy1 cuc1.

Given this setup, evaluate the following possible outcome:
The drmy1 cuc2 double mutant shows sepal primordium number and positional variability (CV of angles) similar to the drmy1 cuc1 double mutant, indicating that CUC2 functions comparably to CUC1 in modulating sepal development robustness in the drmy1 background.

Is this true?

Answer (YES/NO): NO